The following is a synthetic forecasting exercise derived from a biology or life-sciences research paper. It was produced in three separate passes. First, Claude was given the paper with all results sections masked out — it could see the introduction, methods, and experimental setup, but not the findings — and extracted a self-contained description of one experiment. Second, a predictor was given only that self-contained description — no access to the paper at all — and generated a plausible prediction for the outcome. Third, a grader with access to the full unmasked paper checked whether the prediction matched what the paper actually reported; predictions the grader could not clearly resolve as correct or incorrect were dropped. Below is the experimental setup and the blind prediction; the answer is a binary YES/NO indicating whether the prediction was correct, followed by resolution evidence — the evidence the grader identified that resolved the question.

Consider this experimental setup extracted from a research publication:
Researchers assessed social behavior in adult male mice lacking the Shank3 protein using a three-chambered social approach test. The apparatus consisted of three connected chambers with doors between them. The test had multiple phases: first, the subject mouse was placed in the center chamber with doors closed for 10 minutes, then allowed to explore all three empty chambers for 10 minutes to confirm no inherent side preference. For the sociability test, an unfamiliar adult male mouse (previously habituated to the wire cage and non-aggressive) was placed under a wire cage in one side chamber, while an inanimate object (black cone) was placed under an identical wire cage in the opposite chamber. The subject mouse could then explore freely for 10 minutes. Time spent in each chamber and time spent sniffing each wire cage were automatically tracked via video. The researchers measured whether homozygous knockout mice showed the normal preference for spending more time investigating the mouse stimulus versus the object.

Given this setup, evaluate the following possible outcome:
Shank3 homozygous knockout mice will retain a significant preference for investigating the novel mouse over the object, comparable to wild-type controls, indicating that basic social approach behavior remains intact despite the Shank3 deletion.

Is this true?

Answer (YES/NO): YES